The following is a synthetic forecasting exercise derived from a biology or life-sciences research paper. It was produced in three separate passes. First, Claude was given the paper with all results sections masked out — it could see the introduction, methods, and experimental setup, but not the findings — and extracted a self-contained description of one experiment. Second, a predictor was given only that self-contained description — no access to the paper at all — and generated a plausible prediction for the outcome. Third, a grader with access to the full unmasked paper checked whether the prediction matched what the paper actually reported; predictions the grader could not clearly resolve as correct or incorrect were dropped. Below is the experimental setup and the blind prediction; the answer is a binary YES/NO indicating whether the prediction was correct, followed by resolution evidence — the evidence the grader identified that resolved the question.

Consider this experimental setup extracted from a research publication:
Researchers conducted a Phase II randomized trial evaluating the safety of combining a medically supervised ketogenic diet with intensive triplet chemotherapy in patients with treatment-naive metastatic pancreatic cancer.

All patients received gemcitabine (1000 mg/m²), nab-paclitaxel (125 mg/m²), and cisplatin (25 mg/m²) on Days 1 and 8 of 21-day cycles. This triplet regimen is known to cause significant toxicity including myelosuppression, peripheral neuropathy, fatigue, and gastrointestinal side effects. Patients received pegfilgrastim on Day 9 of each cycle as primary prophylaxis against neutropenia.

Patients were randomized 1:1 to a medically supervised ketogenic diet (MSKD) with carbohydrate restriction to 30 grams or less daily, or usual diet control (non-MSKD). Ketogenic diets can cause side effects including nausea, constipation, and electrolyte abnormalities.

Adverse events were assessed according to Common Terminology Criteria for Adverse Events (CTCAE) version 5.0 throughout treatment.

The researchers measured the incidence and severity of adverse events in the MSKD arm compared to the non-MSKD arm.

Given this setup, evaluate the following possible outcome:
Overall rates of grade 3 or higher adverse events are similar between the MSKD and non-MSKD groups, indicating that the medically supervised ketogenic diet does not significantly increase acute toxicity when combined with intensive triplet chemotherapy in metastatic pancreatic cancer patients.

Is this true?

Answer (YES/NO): YES